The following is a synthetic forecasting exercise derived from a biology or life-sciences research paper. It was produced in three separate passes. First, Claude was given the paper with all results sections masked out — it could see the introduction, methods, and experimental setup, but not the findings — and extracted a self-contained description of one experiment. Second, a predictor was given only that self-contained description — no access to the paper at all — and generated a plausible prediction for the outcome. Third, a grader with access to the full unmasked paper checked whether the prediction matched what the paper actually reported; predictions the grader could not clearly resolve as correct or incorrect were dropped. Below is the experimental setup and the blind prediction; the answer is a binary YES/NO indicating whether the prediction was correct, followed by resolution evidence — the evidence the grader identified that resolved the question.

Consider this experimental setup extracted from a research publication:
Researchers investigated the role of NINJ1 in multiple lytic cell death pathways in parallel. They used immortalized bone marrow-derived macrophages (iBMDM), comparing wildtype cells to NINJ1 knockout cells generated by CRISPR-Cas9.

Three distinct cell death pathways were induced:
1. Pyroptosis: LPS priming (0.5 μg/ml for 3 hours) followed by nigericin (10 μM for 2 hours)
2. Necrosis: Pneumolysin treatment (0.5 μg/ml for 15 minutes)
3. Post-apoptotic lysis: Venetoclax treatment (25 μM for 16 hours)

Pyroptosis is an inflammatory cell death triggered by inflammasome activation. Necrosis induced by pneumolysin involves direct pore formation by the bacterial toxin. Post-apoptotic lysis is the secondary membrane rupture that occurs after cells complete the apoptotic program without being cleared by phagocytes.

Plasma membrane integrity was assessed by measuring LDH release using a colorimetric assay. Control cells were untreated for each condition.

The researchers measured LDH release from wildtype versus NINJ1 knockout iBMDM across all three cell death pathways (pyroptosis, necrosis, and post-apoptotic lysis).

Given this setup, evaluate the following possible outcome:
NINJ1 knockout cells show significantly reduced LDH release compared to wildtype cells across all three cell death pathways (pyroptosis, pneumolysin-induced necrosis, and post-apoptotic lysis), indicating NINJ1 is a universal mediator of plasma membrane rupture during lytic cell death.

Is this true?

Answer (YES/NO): YES